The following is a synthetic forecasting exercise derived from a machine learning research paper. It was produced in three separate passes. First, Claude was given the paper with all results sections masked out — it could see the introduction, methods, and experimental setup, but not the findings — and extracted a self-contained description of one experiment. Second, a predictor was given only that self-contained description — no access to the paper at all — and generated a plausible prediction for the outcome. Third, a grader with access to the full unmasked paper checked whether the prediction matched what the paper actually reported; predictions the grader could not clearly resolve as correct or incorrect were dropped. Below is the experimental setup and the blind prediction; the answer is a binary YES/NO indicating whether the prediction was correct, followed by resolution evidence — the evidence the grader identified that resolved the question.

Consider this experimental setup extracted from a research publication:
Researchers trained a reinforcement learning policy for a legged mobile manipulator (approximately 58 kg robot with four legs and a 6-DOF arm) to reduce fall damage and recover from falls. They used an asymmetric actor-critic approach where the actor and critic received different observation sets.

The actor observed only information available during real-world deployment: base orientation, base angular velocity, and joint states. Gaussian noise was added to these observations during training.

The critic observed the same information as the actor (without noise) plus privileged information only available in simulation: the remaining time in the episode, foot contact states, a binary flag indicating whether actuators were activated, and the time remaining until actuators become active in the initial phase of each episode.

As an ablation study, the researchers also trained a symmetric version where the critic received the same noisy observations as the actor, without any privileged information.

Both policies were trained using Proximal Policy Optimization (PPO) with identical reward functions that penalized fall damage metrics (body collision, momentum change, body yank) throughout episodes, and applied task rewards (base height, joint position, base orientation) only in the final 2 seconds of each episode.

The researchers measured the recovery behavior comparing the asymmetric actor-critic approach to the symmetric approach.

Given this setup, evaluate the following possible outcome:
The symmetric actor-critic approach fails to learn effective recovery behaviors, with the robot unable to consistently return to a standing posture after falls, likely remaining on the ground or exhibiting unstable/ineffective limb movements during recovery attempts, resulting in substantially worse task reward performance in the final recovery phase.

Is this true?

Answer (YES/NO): YES